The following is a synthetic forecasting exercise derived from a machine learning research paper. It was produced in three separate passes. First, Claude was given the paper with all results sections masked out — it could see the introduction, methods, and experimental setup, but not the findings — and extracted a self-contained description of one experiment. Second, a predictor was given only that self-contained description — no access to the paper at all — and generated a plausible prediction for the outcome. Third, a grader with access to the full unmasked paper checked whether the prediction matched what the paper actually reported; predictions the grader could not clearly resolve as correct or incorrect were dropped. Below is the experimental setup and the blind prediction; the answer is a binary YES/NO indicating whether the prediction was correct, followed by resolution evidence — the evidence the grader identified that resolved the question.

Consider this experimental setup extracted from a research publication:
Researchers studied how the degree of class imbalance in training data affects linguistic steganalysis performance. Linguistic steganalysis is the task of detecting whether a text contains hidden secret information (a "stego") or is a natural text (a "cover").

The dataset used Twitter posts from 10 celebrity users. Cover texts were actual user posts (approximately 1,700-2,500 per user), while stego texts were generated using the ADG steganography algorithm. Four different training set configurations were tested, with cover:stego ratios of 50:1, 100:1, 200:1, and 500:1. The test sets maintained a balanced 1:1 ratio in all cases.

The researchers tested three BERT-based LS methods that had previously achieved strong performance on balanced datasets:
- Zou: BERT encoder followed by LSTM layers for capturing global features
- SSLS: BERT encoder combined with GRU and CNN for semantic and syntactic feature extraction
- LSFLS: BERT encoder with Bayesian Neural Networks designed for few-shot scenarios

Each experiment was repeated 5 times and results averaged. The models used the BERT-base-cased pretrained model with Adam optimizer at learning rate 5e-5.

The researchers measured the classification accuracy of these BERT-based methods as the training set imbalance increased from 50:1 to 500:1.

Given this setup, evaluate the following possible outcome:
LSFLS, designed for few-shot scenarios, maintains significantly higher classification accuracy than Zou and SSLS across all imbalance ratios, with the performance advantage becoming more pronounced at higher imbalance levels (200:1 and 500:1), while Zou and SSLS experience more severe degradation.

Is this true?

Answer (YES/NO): NO